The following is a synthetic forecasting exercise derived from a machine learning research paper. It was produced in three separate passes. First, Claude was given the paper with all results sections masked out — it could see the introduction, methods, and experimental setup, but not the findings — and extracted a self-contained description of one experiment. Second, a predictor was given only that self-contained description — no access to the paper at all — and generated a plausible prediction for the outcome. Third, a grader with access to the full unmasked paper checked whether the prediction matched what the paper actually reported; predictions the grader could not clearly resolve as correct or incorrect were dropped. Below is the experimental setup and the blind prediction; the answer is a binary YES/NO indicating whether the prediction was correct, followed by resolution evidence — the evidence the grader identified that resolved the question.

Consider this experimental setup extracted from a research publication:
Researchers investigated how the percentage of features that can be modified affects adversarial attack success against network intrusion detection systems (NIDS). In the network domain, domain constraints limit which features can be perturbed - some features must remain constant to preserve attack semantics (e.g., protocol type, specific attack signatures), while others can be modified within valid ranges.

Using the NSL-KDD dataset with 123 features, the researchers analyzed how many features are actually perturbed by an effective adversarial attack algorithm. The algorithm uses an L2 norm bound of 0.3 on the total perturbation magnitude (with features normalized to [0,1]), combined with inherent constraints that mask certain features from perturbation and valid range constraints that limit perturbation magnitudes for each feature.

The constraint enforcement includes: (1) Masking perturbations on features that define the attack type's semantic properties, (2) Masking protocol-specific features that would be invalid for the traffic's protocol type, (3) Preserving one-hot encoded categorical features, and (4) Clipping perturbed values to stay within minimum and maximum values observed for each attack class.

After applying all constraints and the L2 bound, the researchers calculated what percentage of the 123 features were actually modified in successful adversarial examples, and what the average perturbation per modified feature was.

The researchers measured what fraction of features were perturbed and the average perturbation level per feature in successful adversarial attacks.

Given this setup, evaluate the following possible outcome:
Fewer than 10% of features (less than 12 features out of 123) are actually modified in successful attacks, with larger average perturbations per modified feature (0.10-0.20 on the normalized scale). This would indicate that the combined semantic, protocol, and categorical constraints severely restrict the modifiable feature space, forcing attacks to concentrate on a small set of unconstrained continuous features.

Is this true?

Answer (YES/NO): NO